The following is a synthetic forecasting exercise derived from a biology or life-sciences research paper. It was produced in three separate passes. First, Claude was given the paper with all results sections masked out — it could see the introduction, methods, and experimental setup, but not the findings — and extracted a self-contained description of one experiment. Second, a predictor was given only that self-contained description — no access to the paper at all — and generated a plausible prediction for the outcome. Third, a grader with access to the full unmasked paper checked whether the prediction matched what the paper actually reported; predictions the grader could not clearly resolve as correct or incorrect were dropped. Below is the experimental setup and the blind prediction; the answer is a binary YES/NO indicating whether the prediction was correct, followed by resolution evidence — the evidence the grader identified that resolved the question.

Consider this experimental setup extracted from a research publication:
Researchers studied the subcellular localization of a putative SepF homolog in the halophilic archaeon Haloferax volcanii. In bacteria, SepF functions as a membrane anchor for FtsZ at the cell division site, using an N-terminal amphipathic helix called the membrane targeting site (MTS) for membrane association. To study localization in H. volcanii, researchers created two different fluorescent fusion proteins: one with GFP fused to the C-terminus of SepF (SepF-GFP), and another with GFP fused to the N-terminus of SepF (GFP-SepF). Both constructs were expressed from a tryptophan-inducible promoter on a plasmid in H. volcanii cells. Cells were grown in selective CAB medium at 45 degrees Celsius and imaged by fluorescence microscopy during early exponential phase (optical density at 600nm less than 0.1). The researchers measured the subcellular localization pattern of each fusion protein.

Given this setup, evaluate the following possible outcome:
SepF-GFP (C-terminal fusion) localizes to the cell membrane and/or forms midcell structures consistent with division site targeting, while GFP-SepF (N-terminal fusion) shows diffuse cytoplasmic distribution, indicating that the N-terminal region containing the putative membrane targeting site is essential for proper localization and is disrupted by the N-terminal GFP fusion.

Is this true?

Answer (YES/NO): YES